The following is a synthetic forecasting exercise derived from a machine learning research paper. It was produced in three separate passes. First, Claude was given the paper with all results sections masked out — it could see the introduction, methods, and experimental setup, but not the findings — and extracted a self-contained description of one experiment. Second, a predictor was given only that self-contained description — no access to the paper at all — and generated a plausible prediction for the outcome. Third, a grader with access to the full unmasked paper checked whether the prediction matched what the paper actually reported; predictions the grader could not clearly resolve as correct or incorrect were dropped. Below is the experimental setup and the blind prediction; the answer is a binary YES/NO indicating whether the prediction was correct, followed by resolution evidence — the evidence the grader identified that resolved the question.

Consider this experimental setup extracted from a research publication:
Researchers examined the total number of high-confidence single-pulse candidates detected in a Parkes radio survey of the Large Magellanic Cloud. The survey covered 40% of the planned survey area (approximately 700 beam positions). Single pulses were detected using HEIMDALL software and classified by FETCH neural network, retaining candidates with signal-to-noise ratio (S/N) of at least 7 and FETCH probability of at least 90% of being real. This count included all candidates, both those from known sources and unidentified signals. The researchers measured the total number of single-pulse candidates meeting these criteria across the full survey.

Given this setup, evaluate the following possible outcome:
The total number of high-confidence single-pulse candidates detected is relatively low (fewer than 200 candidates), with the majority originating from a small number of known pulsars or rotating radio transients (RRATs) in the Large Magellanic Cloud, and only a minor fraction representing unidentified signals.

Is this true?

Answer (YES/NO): NO